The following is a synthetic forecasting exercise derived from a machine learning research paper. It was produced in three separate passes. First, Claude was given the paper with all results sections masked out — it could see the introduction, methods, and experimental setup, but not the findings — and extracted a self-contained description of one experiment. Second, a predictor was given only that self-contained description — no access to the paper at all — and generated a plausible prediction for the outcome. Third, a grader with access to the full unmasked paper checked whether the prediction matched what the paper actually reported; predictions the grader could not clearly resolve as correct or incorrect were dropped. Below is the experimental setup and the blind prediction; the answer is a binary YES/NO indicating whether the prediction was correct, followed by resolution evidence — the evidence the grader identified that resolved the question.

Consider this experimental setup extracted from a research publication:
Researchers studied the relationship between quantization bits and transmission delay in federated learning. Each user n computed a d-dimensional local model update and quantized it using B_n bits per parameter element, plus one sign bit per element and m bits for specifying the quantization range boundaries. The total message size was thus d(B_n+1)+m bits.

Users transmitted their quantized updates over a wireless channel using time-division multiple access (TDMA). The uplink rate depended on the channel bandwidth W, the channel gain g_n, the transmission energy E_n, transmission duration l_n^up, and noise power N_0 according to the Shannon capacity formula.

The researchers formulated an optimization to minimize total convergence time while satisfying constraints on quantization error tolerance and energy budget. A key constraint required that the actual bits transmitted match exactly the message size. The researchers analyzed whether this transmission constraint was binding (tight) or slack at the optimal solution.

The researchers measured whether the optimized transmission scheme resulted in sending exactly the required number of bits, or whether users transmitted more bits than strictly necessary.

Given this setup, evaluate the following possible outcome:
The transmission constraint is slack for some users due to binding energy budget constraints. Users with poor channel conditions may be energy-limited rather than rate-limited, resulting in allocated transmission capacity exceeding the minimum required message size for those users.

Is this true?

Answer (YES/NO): NO